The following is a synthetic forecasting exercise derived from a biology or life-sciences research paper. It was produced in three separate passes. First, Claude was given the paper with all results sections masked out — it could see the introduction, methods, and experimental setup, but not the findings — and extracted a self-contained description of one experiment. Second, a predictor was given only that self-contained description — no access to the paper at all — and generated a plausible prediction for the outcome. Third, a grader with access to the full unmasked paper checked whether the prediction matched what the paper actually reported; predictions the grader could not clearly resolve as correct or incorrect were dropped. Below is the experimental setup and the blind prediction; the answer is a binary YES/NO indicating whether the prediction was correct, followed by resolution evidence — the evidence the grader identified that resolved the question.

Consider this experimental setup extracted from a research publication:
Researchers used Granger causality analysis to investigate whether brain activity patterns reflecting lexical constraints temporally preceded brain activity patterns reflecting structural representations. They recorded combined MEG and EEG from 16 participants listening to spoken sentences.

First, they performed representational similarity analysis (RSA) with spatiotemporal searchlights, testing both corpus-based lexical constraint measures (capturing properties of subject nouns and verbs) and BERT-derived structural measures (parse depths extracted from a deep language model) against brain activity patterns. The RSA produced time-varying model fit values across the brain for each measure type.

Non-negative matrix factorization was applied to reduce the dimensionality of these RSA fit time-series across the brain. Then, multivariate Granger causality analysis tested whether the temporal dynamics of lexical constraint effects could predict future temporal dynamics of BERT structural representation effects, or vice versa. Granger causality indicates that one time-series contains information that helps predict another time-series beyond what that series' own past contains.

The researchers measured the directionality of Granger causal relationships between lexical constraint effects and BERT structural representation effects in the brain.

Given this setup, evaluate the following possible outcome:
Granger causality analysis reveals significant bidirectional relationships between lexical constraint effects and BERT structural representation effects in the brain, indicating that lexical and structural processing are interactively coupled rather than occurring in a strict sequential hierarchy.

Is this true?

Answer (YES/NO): NO